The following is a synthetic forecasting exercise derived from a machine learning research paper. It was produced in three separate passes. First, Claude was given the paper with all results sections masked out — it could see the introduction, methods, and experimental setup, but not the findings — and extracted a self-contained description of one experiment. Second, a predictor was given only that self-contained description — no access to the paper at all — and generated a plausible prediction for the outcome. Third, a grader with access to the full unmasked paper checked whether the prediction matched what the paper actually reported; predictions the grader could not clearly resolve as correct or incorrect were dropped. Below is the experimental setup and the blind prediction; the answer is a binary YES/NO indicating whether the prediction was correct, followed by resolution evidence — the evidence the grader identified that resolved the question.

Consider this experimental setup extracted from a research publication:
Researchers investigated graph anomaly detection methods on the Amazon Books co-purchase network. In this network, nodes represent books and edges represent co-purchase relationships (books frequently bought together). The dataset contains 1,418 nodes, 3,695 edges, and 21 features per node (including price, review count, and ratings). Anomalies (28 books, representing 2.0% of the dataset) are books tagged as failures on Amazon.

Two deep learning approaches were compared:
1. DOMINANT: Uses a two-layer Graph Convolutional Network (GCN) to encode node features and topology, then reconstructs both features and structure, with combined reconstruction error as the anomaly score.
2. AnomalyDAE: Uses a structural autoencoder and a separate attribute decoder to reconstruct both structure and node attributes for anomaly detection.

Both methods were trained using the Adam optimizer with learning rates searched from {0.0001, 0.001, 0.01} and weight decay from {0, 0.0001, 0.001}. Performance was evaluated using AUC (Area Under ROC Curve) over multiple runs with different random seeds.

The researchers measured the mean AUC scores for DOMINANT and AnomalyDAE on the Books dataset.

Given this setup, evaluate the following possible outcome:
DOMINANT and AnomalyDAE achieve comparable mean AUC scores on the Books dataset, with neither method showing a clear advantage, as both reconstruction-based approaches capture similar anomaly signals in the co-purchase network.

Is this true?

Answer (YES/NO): NO